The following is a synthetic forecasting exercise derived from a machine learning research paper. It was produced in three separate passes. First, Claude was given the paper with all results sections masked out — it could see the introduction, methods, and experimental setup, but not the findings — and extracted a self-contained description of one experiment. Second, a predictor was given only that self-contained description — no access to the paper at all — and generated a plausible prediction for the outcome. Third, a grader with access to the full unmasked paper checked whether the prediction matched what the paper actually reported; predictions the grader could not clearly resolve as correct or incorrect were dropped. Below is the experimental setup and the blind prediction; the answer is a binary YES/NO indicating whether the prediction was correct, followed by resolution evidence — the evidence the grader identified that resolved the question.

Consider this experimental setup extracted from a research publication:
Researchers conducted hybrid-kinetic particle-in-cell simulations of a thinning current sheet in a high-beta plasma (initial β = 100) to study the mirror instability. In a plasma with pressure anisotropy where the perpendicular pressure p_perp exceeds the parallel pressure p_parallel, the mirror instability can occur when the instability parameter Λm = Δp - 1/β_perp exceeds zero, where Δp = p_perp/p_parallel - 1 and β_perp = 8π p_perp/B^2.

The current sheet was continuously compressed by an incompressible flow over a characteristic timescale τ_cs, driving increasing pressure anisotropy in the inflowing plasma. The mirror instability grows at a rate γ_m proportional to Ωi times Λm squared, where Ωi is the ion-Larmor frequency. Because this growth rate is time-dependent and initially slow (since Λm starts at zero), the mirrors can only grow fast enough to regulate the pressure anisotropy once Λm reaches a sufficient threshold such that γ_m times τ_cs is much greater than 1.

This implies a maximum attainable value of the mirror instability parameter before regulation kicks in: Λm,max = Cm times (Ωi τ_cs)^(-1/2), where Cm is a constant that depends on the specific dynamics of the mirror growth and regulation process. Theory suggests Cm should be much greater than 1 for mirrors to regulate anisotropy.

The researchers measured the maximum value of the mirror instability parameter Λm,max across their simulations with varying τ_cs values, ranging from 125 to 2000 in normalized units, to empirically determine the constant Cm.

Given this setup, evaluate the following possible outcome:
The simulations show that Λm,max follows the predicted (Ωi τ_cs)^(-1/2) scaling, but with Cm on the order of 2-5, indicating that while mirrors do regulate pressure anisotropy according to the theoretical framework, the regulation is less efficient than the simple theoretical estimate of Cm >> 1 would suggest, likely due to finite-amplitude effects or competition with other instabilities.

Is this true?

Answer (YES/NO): NO